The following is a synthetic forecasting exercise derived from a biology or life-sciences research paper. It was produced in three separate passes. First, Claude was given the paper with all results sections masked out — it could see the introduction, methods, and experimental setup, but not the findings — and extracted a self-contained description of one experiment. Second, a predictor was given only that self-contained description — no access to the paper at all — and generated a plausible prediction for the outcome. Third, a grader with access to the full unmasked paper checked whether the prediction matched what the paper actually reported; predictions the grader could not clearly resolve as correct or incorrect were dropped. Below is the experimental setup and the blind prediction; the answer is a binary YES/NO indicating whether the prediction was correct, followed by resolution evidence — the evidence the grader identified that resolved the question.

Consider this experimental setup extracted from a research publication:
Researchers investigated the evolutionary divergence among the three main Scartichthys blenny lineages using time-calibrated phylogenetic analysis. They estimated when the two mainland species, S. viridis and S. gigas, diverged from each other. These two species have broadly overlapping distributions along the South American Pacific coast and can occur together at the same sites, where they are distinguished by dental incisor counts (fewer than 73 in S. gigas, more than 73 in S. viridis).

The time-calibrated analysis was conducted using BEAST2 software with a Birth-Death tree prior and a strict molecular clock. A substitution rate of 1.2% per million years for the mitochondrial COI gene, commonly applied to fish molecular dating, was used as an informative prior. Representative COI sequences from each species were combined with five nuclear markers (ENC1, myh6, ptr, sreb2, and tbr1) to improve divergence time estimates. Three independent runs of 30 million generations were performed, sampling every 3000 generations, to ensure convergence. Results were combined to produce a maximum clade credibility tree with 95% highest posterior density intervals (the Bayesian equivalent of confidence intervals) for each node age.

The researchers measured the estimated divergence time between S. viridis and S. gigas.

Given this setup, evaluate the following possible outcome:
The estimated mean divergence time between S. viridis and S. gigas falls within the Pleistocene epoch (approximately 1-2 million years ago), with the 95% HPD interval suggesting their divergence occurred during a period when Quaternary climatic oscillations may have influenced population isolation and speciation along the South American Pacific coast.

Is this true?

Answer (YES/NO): YES